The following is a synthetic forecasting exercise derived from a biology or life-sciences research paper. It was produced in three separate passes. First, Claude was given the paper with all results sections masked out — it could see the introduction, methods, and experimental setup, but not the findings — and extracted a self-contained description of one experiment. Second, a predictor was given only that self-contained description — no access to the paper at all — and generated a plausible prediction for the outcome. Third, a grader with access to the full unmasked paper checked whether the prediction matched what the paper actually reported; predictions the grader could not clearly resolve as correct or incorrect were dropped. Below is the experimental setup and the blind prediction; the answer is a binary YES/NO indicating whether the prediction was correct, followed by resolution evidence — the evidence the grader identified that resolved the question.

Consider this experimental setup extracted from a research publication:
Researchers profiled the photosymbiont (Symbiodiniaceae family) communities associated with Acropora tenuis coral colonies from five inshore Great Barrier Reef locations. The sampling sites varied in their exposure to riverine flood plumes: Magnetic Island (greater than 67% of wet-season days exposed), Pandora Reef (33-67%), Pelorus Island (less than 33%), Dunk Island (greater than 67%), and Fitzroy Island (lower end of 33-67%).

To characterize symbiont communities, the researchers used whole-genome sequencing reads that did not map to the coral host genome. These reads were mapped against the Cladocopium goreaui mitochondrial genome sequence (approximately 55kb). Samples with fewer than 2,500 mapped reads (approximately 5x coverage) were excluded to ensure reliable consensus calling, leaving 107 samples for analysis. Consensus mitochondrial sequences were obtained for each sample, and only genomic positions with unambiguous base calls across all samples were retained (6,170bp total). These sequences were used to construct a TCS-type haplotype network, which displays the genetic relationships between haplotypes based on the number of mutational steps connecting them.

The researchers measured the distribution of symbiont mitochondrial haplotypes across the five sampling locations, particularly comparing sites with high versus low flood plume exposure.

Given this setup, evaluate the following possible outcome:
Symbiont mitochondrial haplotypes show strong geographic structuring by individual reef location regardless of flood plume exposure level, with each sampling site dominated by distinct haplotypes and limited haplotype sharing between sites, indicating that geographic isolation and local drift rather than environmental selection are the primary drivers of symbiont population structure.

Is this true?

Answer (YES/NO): NO